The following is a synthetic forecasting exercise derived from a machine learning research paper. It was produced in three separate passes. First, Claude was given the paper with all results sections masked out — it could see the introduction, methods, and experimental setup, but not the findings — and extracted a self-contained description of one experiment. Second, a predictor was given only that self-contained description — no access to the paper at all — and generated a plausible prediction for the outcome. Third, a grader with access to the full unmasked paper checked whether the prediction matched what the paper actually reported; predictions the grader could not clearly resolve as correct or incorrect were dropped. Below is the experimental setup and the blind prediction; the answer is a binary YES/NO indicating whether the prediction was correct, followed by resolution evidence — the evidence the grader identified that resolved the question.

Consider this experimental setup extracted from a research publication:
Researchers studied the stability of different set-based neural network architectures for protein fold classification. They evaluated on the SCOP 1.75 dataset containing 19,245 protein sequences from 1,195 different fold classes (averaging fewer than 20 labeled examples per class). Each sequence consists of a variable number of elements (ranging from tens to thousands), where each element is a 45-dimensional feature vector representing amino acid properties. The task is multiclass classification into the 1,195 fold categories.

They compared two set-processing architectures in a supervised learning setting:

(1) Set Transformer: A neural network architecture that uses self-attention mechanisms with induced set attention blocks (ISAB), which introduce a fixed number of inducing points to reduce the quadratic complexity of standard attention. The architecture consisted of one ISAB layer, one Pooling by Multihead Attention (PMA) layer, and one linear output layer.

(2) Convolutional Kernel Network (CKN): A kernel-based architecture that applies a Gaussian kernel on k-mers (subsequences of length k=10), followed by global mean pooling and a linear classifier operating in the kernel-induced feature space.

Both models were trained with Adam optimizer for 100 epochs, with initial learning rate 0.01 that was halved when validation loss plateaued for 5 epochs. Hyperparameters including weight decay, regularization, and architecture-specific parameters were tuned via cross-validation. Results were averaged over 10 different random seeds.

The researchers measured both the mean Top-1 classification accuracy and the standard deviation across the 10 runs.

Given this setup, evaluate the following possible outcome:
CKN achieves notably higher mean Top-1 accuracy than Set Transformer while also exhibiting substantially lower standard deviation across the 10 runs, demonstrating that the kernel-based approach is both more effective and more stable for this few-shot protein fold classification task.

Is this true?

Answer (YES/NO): YES